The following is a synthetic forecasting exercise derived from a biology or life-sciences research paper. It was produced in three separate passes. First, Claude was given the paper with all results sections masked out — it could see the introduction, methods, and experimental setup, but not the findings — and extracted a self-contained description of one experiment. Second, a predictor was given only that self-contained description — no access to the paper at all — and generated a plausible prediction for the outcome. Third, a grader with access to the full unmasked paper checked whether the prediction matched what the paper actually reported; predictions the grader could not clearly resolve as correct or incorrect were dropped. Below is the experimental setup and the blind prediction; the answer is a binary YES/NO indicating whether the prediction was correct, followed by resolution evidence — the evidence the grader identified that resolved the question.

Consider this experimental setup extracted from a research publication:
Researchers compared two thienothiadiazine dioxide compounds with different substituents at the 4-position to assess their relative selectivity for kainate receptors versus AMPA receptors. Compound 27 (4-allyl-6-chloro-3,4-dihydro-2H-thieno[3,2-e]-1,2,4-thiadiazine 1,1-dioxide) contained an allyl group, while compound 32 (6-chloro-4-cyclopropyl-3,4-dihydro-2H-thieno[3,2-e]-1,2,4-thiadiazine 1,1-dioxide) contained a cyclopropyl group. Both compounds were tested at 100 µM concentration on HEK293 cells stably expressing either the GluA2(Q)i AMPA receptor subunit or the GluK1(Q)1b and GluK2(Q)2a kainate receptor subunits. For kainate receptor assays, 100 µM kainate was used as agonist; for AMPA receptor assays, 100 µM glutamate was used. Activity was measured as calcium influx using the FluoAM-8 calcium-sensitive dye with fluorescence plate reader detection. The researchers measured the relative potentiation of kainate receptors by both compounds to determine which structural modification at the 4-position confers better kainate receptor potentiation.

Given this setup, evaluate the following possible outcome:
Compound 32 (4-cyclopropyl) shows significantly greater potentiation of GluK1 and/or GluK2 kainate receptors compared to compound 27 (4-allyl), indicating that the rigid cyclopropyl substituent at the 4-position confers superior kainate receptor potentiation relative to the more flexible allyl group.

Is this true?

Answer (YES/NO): NO